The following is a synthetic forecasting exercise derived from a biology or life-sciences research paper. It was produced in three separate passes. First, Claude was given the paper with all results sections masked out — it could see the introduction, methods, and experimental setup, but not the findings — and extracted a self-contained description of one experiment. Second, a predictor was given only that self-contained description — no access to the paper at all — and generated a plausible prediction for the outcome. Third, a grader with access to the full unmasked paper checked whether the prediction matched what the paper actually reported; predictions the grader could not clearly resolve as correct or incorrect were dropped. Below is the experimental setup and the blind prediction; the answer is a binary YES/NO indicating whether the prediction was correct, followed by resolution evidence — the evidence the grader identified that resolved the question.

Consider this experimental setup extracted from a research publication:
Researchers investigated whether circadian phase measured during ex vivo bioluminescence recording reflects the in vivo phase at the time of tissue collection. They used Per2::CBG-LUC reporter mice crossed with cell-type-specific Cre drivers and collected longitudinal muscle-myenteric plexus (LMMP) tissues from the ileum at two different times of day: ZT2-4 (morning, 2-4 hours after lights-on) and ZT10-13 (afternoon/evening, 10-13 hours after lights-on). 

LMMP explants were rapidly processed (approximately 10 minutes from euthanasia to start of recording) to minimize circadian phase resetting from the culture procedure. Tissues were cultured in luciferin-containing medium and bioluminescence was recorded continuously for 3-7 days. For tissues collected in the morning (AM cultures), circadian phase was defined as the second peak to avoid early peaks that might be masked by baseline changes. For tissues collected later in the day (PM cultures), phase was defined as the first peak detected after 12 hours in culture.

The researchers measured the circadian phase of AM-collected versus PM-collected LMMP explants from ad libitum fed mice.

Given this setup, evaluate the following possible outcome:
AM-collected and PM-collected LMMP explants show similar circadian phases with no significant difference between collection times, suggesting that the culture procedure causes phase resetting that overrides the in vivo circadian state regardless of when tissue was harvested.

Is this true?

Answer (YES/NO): NO